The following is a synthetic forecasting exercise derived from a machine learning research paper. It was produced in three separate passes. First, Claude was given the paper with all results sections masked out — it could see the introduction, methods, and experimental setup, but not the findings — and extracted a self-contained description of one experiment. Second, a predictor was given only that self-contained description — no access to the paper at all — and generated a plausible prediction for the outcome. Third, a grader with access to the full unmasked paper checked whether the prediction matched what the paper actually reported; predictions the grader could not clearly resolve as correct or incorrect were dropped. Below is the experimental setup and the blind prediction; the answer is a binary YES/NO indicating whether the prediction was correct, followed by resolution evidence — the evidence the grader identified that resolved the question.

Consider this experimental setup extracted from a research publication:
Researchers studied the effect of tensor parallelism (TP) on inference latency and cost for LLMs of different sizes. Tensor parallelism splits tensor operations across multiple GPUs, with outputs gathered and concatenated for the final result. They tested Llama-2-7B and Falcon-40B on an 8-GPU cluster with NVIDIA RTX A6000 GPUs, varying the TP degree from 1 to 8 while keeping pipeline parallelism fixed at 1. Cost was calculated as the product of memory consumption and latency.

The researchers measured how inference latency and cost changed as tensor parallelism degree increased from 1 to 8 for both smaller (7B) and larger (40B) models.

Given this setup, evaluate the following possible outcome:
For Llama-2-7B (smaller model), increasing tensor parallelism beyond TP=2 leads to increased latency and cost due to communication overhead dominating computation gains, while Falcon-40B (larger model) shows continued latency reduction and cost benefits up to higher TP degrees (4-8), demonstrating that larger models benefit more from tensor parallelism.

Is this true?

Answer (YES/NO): NO